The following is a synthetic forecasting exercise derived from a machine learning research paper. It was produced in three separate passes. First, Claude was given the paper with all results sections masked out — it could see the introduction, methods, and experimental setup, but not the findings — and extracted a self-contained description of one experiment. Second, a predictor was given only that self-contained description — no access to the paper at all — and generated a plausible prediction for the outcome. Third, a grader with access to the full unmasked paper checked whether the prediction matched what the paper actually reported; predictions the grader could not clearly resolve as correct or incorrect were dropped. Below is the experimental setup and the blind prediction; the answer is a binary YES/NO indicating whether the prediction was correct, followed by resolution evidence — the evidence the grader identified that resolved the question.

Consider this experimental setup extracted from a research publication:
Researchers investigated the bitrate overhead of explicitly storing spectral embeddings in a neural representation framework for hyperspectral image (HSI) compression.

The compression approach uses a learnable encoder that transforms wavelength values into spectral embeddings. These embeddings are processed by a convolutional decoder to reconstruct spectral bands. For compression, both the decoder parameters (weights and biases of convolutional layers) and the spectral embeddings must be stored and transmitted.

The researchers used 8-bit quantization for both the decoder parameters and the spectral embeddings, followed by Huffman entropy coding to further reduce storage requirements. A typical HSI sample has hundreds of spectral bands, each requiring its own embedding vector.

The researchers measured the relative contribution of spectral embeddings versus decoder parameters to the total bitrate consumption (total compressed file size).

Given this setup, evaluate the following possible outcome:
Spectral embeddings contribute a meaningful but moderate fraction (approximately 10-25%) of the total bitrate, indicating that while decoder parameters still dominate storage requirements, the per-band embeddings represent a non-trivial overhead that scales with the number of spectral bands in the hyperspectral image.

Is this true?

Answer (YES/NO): NO